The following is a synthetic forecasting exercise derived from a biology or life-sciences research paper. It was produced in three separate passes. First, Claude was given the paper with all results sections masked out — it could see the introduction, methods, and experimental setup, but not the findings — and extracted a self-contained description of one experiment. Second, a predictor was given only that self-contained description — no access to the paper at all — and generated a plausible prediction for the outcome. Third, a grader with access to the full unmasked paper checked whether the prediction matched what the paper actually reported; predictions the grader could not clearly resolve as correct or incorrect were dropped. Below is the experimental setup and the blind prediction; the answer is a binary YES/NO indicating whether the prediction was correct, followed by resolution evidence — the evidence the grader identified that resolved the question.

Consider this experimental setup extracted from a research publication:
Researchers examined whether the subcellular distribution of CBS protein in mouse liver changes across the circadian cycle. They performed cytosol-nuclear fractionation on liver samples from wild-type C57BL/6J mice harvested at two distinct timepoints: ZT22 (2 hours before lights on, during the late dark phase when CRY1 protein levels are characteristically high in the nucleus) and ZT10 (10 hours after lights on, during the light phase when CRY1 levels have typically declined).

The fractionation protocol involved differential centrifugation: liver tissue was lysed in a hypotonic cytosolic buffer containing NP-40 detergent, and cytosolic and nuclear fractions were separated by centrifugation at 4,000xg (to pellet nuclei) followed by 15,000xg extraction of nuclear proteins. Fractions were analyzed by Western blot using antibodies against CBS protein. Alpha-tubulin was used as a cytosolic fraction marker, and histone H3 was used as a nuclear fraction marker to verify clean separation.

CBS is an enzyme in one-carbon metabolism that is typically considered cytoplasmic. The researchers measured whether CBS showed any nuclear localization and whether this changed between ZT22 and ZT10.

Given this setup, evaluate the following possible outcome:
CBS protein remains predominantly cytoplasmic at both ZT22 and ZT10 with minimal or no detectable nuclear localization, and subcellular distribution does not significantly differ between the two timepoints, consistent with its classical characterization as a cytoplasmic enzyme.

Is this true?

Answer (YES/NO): NO